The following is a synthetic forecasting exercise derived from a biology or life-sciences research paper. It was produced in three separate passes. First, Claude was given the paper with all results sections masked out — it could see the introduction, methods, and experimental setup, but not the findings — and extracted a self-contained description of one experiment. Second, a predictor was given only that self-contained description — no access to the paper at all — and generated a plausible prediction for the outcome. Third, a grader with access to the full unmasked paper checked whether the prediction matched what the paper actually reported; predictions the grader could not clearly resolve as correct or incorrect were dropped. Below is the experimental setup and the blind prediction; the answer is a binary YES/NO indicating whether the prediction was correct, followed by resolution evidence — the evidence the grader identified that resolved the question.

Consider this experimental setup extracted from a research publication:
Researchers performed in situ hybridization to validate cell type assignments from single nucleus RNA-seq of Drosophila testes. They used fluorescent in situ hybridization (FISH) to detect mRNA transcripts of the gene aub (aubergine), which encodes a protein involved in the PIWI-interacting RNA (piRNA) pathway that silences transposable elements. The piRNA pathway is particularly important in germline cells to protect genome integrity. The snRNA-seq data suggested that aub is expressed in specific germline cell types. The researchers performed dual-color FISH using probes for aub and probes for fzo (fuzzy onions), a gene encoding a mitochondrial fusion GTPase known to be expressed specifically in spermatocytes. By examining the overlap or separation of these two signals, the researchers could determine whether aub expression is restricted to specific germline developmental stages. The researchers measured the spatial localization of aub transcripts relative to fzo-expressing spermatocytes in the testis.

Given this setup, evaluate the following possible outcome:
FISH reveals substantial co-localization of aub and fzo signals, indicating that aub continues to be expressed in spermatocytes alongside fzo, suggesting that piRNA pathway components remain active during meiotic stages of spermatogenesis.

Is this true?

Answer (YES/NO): NO